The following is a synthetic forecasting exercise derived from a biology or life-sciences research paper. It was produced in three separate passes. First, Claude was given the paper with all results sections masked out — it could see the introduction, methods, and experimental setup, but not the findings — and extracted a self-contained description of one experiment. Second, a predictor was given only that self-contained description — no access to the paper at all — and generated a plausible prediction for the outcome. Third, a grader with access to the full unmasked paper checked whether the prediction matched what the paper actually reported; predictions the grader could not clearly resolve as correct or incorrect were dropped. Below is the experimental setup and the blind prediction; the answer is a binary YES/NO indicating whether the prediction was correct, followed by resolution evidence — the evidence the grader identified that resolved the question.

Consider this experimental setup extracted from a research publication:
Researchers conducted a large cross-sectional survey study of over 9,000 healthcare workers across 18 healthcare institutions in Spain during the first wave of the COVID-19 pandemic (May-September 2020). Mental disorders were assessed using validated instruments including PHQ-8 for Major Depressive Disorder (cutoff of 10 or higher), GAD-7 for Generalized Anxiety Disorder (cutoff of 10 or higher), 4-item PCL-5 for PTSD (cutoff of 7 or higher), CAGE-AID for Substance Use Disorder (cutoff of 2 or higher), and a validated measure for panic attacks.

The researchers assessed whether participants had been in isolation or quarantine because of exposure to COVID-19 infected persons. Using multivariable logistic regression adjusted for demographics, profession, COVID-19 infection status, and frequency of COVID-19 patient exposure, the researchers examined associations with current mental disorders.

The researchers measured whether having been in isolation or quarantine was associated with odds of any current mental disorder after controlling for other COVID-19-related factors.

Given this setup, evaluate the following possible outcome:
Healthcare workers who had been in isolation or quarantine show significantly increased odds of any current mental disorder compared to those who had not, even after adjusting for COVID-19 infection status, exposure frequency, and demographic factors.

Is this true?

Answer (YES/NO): YES